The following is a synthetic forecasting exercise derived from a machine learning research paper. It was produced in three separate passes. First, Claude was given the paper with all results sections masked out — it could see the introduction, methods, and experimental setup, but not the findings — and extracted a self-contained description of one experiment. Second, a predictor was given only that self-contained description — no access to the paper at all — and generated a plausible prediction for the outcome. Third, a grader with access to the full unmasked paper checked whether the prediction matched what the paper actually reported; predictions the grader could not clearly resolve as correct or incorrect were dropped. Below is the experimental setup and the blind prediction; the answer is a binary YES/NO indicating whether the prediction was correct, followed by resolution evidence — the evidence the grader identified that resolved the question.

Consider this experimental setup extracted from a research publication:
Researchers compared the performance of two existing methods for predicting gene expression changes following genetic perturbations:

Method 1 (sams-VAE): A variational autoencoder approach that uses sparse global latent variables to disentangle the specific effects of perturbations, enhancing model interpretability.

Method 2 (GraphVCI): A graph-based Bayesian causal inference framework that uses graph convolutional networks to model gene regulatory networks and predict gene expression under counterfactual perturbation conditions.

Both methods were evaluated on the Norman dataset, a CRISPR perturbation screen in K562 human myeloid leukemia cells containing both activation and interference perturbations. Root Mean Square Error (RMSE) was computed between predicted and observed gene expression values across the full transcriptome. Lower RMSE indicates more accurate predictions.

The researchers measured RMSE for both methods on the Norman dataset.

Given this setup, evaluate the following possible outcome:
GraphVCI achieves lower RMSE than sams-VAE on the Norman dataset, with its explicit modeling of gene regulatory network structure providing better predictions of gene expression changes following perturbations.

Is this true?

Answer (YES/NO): NO